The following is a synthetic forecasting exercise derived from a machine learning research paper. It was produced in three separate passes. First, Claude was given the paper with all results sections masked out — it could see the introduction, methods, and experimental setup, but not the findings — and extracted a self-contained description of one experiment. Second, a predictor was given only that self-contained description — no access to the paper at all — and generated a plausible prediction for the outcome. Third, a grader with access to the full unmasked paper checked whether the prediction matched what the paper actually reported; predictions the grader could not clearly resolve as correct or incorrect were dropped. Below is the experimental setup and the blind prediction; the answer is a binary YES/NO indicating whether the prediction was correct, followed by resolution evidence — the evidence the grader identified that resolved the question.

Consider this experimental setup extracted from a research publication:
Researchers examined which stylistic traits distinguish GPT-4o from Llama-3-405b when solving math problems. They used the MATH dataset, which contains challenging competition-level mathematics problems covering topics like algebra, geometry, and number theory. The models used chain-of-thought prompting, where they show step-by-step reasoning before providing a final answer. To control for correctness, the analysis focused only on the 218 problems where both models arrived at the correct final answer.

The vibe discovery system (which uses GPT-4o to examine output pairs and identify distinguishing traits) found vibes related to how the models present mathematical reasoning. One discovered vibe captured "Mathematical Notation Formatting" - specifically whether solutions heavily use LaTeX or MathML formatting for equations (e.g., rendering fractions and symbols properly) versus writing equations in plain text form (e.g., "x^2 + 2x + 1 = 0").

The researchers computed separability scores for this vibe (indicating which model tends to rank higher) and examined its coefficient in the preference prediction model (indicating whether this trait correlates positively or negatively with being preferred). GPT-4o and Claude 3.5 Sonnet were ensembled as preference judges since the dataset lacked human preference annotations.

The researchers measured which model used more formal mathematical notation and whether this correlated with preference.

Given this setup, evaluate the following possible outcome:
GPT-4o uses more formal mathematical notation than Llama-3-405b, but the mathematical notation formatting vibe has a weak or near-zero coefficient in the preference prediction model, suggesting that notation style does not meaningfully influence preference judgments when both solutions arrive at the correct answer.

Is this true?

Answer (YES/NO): NO